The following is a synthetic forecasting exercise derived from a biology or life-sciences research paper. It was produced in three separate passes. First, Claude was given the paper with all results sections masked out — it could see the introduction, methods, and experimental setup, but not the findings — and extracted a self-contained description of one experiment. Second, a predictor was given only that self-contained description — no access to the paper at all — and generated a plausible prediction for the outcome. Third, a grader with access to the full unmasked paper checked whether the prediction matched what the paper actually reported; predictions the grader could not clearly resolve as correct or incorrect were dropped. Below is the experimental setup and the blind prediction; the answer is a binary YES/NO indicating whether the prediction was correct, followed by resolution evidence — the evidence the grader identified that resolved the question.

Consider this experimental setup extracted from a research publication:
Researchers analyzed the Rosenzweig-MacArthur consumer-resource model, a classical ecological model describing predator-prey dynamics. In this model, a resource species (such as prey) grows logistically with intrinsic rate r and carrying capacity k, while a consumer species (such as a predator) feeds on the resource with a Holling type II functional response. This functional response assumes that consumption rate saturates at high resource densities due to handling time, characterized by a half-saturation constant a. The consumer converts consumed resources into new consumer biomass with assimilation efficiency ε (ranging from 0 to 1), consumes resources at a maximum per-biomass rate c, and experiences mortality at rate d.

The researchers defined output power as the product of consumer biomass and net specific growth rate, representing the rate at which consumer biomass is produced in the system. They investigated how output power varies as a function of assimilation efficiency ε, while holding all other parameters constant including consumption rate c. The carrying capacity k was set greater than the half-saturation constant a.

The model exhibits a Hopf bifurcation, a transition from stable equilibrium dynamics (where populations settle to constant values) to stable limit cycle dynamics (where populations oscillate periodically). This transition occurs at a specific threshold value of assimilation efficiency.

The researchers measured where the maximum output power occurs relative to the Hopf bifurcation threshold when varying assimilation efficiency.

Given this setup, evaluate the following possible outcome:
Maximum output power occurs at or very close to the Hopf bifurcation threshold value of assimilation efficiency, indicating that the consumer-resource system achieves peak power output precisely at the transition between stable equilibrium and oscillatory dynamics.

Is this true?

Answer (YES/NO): YES